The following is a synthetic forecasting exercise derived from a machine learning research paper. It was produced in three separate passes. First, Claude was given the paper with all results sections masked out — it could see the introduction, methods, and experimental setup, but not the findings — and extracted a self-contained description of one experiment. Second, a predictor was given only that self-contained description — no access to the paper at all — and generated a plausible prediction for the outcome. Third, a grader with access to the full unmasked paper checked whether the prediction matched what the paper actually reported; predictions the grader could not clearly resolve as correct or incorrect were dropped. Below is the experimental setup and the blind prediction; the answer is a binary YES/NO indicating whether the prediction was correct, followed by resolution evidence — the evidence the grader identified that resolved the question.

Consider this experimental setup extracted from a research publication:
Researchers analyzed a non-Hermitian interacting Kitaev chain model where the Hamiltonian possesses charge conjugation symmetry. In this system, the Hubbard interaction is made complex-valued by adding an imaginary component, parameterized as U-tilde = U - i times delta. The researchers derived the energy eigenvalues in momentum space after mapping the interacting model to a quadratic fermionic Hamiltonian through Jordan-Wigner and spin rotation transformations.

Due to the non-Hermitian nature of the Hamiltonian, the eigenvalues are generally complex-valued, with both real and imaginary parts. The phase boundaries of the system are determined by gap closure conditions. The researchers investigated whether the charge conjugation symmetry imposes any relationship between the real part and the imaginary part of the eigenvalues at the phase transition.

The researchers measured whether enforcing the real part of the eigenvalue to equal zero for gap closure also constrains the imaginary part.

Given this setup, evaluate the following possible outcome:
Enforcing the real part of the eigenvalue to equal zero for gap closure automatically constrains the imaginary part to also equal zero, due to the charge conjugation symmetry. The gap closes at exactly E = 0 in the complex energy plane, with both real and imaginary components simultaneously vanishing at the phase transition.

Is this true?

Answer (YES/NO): YES